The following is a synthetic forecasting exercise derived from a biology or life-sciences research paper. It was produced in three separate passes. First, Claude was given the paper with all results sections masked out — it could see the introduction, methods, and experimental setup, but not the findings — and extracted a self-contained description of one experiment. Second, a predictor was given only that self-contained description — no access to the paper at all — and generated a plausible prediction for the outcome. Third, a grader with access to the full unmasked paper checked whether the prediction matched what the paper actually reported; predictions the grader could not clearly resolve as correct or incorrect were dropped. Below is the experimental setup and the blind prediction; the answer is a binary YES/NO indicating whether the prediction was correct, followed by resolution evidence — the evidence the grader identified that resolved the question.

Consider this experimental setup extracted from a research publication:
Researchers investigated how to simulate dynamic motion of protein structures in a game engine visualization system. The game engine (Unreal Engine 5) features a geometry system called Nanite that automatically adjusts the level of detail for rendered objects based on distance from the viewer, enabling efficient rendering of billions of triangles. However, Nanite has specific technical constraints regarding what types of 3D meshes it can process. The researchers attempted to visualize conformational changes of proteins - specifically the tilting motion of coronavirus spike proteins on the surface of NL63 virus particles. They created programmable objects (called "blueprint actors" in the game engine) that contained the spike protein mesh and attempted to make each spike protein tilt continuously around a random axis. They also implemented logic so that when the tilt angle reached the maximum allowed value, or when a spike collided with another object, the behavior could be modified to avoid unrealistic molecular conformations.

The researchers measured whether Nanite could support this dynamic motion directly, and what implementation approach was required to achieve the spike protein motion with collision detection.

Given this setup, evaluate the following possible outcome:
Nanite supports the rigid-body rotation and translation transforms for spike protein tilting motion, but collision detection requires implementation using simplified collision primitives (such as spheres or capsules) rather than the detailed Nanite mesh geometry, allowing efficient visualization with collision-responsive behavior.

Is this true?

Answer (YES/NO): YES